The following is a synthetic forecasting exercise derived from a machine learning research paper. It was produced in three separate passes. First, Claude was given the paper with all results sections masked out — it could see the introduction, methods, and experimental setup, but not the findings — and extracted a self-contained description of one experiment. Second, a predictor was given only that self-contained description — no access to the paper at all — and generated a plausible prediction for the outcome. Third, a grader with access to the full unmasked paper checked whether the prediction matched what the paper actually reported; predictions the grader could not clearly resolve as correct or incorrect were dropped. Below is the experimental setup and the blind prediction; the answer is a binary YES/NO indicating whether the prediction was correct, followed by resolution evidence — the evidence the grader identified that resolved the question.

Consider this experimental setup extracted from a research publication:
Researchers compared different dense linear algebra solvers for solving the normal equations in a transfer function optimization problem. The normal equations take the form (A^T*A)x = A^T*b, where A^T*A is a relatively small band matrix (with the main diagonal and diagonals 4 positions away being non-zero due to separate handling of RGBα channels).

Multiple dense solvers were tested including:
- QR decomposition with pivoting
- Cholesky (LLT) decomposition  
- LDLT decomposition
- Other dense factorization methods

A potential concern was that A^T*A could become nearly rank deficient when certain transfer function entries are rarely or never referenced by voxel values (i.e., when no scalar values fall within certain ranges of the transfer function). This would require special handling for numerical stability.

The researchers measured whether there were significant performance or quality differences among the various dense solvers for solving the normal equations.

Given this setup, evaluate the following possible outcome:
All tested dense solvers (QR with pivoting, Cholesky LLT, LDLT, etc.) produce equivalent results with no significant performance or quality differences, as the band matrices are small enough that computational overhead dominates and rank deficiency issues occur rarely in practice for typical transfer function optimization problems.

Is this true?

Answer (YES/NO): NO